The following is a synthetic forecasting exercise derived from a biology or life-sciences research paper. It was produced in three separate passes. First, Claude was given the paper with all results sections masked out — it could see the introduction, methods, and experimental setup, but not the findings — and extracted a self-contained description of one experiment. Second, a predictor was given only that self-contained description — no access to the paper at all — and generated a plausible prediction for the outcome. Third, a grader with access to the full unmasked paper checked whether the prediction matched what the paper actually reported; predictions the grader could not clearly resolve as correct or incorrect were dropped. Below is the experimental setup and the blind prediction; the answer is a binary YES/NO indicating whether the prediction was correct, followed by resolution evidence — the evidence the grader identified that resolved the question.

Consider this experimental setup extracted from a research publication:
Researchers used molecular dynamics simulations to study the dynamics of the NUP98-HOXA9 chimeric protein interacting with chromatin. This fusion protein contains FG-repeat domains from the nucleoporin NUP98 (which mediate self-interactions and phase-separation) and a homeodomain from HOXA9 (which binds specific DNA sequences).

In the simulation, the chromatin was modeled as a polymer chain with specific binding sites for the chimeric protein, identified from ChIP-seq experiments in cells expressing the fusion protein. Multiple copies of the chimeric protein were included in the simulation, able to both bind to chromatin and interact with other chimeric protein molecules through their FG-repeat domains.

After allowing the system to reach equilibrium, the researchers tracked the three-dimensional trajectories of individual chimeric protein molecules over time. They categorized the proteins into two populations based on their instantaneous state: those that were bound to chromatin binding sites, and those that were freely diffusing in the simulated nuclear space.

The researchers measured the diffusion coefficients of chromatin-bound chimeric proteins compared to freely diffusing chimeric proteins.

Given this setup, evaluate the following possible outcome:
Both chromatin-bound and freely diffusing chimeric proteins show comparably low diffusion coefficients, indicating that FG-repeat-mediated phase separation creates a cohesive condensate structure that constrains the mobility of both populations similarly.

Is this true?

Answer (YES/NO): NO